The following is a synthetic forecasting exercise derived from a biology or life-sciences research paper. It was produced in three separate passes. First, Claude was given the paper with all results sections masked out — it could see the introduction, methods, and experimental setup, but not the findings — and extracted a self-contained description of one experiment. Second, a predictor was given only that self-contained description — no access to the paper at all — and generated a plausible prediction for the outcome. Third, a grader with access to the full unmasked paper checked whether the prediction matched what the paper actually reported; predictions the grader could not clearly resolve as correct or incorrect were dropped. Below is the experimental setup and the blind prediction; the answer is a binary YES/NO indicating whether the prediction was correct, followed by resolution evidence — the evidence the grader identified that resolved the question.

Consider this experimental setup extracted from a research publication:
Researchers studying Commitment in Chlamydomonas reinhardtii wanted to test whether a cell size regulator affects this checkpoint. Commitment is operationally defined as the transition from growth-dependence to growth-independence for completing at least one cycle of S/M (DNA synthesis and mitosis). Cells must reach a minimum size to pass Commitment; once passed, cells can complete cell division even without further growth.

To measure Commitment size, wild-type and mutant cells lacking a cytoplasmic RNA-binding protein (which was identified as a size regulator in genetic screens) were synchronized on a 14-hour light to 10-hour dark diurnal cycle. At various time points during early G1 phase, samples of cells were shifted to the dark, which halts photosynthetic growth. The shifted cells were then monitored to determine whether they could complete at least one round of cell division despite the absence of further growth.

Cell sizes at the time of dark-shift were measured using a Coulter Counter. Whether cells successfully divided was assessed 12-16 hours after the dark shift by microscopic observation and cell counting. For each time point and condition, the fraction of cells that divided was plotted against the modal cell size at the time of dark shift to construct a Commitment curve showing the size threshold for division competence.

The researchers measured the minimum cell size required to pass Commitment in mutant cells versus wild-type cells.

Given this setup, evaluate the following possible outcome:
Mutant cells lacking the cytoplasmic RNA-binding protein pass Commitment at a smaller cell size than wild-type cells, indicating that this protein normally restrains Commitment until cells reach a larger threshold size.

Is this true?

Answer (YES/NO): YES